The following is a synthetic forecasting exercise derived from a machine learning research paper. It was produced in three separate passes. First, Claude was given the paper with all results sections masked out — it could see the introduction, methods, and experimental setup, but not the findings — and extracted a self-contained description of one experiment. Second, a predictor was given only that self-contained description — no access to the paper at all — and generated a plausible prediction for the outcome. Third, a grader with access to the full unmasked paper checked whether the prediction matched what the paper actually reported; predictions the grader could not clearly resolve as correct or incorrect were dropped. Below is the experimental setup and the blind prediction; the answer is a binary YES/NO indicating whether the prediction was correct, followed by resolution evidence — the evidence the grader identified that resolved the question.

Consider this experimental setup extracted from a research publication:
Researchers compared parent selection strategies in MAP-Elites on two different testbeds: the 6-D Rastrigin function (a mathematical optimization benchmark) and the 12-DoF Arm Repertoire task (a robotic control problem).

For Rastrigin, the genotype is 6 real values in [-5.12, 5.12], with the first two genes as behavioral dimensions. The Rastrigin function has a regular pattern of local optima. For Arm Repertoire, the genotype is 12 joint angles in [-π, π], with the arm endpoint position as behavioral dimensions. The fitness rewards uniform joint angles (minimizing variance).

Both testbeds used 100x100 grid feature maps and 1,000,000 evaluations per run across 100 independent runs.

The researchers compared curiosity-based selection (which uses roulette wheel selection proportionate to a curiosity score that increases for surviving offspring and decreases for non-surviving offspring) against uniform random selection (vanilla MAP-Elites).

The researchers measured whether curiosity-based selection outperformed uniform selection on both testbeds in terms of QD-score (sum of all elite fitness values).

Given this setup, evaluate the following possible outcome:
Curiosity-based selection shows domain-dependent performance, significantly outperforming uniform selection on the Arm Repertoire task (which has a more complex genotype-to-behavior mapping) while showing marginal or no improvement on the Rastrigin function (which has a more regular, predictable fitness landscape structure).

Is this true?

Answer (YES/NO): NO